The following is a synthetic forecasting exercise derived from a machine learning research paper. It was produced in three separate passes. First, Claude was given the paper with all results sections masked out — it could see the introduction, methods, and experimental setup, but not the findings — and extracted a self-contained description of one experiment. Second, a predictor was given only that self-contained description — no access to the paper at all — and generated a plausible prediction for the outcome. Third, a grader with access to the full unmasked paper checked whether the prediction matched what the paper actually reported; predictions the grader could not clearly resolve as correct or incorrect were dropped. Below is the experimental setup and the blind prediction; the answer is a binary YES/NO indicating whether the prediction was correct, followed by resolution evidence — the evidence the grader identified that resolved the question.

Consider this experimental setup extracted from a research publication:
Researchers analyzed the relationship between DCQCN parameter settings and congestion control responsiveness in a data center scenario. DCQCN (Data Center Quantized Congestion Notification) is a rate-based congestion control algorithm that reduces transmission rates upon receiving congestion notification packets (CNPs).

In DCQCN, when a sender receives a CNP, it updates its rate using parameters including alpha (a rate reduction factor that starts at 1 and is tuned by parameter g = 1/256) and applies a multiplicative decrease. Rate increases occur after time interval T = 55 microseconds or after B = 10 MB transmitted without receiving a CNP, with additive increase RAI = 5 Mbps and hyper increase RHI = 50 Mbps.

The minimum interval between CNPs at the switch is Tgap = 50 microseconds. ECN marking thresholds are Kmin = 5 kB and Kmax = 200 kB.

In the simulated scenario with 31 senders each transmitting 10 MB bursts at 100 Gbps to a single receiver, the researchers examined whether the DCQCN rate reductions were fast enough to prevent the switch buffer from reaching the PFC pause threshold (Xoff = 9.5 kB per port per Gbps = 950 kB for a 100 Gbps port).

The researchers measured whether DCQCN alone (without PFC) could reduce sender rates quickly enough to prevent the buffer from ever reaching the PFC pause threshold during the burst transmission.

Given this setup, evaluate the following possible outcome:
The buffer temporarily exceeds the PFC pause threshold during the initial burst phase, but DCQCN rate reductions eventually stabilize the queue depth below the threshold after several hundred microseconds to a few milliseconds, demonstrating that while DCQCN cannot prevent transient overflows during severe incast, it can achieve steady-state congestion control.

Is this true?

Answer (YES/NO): NO